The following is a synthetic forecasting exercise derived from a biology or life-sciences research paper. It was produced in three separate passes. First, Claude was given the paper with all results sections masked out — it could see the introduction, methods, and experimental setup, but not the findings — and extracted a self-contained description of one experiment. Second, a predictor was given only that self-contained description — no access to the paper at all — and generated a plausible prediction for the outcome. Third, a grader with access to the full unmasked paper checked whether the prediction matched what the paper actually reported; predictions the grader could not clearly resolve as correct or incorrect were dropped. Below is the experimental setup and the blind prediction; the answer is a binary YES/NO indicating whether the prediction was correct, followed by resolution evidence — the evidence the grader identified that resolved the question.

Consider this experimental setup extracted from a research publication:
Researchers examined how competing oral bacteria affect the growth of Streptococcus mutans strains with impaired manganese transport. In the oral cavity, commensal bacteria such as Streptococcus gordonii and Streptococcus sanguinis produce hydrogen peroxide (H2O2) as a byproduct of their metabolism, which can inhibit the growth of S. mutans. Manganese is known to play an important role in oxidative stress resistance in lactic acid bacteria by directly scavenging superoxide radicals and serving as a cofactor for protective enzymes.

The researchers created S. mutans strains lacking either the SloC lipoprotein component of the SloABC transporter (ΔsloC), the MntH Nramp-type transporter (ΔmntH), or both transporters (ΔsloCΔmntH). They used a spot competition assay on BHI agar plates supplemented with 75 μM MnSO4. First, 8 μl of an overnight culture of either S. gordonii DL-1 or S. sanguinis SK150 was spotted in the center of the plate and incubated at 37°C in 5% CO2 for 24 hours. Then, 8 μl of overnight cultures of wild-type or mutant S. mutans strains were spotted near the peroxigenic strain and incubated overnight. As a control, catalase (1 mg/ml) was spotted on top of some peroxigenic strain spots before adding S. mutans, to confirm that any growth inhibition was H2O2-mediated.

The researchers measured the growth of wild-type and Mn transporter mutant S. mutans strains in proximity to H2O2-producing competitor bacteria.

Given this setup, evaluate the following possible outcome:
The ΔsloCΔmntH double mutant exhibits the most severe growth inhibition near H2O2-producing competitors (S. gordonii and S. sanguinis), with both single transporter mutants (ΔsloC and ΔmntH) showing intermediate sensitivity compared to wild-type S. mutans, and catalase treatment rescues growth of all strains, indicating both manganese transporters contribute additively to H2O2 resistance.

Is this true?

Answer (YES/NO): NO